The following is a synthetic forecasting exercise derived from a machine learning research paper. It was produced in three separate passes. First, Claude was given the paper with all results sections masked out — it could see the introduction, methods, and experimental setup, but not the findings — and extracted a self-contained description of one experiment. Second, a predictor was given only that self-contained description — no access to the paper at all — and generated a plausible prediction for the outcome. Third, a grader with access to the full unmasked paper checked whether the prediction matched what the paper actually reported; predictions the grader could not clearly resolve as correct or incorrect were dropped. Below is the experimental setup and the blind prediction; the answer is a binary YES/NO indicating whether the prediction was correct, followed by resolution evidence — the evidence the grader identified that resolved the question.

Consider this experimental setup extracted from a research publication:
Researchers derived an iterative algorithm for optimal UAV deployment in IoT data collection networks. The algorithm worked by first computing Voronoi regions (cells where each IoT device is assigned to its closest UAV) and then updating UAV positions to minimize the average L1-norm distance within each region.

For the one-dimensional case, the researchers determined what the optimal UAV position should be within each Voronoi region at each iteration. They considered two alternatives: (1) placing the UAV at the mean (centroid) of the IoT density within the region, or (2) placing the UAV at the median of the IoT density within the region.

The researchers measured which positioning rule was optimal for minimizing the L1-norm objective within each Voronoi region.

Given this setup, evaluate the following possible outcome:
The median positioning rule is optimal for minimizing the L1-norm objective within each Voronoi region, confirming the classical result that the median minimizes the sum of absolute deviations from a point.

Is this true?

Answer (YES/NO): YES